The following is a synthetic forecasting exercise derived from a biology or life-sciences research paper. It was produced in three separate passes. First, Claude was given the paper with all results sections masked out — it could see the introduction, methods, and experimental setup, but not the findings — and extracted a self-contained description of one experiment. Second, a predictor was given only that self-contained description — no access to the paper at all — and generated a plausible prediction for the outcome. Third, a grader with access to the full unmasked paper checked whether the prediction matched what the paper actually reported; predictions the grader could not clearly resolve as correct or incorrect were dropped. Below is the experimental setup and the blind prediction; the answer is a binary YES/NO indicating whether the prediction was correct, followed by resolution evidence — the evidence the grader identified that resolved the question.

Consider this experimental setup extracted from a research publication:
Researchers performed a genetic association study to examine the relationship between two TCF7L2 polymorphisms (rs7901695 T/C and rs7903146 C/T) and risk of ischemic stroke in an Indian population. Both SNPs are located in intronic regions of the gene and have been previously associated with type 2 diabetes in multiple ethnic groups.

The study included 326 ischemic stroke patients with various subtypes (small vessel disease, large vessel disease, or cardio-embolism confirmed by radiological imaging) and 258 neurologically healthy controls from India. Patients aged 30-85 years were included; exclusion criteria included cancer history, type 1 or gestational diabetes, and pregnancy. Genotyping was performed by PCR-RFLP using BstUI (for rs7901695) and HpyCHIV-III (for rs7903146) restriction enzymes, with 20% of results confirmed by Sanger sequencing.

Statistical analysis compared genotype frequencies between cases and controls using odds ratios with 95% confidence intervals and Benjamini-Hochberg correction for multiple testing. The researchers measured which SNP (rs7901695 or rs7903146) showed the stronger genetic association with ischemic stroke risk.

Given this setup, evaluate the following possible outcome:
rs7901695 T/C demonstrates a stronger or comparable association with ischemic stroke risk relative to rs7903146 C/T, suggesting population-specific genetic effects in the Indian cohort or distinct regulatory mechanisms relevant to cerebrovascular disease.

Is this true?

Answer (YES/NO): YES